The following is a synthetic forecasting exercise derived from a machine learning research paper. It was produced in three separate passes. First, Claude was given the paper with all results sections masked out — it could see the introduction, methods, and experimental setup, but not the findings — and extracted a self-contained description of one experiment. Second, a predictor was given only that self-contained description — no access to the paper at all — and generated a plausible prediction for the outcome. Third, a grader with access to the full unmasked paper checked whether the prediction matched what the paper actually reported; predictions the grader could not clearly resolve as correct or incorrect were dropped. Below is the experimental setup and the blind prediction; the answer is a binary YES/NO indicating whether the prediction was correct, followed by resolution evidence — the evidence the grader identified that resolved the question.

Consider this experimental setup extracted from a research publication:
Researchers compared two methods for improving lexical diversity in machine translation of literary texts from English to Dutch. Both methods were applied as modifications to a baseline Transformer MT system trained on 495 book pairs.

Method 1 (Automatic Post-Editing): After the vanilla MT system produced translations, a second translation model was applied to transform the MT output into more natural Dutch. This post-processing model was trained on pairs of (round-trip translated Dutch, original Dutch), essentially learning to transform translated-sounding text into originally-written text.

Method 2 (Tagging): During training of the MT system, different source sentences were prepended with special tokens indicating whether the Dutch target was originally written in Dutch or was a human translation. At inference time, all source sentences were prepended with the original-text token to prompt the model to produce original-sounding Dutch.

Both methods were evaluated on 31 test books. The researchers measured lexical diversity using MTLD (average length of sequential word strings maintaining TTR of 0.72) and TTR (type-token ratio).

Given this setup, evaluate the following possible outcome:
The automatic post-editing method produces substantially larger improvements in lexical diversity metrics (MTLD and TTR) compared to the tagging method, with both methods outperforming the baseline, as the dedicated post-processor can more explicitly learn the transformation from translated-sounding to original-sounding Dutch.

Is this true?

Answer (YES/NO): NO